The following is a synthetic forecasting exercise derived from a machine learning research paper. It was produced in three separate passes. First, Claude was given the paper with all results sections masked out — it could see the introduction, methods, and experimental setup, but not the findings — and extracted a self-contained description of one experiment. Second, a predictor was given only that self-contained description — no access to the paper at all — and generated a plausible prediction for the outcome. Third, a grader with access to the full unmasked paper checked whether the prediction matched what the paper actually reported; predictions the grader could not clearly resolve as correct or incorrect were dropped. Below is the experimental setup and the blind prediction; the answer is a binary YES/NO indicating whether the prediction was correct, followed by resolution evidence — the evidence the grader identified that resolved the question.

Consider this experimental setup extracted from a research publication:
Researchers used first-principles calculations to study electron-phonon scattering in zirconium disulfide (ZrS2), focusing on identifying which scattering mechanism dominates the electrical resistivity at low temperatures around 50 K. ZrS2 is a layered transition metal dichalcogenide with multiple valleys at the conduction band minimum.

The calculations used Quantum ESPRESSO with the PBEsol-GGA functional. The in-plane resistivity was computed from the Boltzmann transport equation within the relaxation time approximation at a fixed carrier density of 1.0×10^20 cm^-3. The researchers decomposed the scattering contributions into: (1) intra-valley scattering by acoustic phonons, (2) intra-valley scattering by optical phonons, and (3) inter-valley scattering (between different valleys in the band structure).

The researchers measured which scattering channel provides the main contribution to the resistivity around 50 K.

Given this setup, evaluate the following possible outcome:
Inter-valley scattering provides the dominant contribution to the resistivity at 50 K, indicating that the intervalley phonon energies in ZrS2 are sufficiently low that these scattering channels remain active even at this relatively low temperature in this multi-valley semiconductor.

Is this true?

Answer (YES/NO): NO